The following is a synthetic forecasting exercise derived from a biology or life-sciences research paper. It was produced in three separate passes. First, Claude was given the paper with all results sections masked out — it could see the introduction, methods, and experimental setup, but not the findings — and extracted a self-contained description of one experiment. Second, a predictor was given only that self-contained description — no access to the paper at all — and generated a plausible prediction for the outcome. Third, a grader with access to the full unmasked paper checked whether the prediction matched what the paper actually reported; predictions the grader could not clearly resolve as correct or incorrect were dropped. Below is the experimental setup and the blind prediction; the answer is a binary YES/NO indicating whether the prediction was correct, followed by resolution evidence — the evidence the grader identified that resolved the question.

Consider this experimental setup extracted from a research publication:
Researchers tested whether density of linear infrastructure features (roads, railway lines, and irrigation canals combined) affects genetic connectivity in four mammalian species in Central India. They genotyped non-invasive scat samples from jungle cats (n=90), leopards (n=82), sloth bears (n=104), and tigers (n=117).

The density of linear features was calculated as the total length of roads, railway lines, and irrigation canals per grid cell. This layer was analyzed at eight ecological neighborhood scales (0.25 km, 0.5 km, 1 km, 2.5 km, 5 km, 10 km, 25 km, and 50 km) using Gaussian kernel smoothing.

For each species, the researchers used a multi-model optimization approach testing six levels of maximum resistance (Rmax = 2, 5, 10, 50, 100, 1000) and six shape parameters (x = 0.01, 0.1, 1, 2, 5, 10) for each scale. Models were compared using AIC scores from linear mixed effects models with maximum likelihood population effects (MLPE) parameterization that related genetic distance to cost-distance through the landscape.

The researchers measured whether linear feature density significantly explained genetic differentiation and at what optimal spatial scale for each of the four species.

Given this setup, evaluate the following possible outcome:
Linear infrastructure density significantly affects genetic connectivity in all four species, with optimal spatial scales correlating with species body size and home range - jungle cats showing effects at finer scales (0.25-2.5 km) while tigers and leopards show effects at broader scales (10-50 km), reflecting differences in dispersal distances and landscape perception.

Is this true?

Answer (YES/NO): NO